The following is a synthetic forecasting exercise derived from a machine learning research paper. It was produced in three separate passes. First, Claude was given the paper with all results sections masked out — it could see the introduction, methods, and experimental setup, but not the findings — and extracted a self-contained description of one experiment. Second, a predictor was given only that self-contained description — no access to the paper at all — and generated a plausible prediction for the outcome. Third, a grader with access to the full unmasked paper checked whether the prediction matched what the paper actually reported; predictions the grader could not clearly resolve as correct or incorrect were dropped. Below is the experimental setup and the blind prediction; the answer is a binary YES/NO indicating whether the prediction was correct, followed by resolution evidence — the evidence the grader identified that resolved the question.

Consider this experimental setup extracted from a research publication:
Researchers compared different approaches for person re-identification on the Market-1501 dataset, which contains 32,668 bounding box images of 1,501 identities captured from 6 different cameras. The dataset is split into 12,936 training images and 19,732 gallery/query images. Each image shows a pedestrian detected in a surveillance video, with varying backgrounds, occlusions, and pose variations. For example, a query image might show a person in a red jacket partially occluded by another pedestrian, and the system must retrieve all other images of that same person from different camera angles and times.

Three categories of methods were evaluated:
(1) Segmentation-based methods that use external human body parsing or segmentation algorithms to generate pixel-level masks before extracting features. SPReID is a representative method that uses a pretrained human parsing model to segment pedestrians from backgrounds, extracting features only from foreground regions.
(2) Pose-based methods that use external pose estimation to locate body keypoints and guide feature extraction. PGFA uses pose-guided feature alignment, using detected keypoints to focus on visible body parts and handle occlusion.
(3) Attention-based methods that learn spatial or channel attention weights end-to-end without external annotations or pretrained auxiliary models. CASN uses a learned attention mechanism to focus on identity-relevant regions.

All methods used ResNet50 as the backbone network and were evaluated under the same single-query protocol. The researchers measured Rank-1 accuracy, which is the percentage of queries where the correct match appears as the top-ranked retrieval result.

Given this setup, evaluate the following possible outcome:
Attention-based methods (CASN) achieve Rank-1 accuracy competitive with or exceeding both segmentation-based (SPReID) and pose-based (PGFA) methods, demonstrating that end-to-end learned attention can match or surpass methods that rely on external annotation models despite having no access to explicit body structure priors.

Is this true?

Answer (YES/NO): NO